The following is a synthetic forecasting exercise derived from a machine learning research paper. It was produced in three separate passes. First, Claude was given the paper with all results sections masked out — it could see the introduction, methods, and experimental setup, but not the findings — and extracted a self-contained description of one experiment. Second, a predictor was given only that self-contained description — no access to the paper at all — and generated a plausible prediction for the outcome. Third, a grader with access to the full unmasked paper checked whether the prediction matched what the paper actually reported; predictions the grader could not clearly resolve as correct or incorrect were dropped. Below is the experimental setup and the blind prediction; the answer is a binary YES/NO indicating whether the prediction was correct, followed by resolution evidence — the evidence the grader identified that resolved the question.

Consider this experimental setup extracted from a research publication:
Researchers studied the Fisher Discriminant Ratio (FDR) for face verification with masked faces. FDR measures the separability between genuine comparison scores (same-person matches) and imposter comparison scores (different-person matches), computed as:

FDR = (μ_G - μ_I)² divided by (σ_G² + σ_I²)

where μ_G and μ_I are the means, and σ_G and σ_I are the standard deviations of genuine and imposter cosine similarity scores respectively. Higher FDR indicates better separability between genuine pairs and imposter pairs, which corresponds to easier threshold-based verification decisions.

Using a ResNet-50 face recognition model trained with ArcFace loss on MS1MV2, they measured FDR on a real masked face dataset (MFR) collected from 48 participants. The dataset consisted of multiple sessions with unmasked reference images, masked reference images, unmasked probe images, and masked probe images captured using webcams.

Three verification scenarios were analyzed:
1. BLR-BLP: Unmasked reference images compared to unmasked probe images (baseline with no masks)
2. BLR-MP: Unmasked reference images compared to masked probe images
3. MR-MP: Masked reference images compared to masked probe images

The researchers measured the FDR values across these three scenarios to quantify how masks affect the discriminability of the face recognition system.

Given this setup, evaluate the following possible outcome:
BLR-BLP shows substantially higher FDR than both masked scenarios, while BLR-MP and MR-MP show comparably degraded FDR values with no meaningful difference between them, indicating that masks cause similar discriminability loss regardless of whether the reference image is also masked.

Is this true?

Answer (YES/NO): NO